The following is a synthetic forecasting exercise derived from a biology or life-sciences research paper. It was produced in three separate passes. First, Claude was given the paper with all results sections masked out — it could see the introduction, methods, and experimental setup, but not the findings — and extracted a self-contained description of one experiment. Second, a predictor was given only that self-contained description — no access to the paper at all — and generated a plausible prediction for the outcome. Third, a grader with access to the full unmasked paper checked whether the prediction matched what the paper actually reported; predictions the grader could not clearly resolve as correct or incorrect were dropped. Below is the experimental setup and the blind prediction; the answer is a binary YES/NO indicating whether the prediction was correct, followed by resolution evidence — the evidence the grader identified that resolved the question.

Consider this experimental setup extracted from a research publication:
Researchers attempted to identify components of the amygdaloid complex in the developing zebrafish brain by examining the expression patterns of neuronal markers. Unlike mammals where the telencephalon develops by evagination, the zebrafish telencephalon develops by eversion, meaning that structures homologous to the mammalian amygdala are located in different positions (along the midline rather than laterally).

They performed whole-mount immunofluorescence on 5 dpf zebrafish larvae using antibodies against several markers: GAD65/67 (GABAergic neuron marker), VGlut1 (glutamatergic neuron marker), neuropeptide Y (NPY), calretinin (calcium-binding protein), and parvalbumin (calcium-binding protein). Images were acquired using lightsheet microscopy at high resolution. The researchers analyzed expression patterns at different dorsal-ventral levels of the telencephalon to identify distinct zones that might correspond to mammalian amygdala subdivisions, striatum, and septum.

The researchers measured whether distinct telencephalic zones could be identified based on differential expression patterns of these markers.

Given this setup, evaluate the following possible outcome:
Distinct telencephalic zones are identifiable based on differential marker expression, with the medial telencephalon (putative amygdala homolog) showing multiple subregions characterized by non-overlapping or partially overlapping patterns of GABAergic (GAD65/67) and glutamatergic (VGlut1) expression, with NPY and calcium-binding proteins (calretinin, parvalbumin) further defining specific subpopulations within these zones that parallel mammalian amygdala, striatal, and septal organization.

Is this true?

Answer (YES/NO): YES